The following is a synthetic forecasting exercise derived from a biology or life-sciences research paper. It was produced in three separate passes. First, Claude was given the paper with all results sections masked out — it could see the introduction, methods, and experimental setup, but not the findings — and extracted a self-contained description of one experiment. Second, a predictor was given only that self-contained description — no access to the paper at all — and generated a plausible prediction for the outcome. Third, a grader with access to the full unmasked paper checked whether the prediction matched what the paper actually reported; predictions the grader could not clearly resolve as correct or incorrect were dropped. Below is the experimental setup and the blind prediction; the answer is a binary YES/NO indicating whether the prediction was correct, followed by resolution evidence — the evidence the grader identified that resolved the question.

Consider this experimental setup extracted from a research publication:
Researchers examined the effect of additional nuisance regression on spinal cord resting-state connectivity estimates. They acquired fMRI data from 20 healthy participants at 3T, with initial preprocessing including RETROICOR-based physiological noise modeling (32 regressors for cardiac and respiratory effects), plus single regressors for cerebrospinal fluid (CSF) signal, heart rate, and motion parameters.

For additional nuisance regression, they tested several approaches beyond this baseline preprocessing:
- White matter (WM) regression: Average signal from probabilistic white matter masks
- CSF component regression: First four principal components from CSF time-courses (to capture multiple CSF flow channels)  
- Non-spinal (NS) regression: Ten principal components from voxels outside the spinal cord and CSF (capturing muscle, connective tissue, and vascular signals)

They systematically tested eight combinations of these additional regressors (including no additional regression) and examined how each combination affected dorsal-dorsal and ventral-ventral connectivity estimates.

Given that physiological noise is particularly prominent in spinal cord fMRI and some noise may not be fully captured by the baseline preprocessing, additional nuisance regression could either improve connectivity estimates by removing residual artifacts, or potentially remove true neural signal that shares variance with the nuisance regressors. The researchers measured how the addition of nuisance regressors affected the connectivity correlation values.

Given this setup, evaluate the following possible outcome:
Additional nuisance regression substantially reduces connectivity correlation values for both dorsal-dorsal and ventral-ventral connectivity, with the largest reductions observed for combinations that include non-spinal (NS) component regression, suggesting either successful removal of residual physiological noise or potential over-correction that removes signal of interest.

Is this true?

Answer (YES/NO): NO